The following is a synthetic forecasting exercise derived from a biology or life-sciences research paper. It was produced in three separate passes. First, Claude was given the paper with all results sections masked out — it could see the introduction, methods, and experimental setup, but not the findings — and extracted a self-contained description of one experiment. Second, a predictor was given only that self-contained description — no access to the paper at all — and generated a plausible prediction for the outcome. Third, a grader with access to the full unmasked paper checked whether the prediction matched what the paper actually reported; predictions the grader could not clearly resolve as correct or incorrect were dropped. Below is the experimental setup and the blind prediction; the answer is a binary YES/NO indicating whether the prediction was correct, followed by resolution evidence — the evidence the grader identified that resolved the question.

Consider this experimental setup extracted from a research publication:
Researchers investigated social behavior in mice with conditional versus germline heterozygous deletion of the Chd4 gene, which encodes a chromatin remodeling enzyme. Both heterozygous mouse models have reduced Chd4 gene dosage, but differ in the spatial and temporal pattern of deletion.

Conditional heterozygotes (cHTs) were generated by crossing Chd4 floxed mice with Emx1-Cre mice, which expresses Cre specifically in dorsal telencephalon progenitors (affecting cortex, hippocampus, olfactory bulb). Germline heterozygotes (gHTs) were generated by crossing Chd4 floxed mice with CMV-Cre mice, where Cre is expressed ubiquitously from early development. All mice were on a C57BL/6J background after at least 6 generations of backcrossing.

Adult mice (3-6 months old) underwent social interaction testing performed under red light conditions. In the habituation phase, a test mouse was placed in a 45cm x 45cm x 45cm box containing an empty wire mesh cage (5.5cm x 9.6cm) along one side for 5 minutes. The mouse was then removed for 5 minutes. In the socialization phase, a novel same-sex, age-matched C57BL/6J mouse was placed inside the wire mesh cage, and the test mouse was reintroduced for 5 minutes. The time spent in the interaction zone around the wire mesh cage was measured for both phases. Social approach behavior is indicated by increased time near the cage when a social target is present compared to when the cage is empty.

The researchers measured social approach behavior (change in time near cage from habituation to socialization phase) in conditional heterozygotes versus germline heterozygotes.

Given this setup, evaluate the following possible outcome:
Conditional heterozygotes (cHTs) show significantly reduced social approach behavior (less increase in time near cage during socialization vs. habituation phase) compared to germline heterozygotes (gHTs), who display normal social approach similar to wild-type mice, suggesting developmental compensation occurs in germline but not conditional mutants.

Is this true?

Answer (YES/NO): NO